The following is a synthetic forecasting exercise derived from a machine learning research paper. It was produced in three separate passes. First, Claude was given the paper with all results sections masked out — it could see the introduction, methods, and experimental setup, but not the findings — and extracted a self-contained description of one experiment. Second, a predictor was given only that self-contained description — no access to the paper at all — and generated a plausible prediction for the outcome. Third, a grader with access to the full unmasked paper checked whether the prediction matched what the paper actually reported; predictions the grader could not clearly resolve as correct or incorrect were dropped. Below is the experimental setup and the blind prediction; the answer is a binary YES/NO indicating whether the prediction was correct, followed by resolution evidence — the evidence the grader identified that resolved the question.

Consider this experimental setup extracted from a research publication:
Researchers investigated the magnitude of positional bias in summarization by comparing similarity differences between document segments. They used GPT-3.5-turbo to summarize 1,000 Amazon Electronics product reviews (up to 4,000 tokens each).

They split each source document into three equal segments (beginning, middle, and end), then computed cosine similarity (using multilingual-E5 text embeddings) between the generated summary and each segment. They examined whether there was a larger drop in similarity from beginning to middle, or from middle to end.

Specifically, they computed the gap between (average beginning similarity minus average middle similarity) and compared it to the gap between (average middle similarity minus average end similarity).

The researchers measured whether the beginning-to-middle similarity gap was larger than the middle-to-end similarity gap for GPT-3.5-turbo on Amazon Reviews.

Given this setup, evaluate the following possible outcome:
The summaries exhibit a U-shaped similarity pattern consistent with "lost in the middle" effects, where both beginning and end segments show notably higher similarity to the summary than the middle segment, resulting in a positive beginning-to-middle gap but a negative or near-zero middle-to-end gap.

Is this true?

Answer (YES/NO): NO